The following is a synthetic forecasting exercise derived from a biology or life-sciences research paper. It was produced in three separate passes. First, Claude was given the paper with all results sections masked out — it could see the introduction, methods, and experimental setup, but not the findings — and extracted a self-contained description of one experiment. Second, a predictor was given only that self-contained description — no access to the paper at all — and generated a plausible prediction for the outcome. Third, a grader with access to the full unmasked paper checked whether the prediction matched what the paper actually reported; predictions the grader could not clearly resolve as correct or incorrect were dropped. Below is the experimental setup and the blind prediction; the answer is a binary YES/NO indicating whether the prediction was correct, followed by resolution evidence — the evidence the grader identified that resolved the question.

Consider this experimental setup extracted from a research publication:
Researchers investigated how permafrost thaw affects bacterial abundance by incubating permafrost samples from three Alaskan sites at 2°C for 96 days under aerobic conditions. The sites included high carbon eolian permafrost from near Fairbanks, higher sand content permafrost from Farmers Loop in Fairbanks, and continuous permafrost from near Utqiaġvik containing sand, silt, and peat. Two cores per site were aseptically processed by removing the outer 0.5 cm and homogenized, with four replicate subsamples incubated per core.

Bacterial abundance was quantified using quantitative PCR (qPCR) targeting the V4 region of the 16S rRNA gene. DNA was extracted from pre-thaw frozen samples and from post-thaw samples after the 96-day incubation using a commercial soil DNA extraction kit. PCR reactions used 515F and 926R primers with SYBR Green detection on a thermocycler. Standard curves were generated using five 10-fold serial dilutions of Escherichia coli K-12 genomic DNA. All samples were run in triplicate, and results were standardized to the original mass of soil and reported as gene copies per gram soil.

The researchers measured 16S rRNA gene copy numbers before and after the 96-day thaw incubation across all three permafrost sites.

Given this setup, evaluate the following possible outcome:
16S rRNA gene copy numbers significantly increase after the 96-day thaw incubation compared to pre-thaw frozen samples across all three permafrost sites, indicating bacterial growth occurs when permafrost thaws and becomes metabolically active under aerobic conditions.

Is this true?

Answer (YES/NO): YES